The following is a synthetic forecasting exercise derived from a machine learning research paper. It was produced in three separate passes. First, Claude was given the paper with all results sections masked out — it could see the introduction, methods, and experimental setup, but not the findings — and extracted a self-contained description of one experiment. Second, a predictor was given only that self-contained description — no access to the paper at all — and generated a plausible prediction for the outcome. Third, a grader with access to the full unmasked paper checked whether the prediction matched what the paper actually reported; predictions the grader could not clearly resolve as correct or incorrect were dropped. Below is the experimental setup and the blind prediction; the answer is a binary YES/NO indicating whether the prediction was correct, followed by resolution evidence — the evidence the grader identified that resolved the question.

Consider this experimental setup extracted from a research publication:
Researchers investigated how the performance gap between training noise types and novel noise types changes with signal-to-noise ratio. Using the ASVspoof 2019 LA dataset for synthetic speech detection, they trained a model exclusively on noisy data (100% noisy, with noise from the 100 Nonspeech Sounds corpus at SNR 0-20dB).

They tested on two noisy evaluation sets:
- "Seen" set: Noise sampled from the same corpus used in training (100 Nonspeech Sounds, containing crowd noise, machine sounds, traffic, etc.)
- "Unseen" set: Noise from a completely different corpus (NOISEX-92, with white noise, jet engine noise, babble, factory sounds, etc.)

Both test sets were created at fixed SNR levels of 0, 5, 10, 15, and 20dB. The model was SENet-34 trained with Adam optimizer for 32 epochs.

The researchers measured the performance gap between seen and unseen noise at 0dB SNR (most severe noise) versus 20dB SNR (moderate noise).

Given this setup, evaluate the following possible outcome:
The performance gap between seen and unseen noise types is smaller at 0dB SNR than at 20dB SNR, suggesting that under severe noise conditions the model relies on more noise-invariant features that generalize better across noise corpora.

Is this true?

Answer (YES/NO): NO